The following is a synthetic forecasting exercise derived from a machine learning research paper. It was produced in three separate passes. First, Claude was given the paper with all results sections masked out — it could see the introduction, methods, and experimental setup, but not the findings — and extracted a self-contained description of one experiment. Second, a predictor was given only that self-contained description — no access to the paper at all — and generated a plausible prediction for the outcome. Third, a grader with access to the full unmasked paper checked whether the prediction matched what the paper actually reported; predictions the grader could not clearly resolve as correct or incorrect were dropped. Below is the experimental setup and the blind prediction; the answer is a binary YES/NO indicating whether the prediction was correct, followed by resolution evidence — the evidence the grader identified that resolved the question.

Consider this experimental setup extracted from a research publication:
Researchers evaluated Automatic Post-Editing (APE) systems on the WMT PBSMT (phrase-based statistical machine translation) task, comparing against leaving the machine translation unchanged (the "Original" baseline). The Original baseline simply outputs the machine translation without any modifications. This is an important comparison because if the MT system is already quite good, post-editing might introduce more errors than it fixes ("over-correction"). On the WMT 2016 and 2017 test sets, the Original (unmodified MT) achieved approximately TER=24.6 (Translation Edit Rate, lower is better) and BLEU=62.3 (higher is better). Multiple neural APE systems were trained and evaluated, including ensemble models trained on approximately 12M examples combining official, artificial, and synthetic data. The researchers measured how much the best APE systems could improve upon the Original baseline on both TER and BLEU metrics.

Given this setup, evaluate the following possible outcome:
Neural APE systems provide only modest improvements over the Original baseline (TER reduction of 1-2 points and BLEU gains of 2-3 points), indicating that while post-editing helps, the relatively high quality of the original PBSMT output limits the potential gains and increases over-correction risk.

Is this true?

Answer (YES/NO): NO